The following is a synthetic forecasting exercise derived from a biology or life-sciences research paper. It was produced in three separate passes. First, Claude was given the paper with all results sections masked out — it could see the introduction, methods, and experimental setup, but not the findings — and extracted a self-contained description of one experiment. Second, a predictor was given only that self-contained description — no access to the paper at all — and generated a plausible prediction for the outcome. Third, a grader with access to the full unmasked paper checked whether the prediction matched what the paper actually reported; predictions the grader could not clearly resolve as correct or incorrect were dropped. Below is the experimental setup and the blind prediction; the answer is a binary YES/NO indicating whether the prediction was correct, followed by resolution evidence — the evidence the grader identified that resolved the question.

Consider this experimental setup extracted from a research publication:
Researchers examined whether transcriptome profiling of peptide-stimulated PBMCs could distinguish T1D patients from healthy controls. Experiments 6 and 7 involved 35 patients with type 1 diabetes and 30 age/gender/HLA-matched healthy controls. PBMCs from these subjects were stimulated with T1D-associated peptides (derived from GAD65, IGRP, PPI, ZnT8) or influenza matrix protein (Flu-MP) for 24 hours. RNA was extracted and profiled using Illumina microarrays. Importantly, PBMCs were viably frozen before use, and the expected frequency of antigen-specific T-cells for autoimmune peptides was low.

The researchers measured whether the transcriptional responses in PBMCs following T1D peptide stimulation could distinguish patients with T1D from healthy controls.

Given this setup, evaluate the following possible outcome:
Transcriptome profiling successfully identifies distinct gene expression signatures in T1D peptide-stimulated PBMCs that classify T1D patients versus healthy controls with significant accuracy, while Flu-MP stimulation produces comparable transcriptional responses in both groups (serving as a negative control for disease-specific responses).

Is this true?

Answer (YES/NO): NO